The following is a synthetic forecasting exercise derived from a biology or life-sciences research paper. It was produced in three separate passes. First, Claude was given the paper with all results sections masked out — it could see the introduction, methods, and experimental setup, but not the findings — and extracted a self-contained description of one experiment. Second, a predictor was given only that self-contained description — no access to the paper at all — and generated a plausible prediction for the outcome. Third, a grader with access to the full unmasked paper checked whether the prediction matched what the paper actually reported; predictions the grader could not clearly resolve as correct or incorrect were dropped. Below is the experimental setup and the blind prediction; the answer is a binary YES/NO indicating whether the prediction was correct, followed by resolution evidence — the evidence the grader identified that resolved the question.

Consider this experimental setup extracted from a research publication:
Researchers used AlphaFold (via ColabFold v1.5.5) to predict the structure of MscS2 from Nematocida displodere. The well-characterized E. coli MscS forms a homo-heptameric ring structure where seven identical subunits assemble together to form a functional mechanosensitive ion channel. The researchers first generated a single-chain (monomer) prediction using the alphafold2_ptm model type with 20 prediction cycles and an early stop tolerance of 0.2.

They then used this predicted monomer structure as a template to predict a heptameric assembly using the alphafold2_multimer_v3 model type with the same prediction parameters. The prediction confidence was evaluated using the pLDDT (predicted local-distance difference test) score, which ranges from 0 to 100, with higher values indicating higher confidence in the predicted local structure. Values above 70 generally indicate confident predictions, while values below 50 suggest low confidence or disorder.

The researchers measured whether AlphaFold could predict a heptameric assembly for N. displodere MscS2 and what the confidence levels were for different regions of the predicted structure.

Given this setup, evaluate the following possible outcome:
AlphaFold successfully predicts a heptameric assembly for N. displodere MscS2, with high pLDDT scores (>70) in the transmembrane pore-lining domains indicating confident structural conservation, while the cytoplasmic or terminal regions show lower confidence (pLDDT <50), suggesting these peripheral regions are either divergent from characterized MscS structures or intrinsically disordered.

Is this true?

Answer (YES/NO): NO